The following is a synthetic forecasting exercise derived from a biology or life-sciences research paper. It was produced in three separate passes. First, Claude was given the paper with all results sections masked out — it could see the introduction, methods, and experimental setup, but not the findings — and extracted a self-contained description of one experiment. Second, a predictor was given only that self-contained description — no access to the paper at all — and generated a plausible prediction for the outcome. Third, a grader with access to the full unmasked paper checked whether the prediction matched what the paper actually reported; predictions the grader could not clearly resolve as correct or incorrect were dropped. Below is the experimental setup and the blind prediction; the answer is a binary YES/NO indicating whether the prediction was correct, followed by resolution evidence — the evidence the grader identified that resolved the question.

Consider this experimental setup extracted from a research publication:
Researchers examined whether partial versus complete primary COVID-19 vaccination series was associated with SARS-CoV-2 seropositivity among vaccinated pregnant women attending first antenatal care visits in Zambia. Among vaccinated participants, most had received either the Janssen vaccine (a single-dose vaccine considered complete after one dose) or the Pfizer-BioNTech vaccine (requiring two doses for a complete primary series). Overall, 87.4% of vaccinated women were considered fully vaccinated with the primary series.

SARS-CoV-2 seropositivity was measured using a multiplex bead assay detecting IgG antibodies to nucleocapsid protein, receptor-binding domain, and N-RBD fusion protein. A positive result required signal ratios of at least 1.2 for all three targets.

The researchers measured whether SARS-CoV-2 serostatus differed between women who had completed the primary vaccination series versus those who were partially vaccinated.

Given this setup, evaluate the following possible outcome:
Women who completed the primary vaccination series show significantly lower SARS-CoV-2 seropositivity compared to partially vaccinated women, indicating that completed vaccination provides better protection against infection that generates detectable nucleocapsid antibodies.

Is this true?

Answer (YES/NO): NO